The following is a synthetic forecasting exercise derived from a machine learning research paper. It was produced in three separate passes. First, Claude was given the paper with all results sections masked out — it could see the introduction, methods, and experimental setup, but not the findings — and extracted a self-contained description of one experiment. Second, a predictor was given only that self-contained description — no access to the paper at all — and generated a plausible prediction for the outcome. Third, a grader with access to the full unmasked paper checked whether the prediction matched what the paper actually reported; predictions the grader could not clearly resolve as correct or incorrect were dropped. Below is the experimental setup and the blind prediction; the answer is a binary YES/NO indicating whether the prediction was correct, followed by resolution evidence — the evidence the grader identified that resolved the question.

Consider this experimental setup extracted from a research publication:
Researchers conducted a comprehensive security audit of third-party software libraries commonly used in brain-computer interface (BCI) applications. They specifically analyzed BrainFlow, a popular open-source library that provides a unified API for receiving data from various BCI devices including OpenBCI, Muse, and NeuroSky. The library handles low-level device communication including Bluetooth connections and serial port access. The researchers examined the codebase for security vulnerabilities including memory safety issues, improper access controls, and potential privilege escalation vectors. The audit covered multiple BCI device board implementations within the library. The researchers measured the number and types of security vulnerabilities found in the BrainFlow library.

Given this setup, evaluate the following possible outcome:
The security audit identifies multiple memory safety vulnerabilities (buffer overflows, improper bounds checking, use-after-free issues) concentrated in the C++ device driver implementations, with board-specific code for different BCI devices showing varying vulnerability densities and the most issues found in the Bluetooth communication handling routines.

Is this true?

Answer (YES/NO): NO